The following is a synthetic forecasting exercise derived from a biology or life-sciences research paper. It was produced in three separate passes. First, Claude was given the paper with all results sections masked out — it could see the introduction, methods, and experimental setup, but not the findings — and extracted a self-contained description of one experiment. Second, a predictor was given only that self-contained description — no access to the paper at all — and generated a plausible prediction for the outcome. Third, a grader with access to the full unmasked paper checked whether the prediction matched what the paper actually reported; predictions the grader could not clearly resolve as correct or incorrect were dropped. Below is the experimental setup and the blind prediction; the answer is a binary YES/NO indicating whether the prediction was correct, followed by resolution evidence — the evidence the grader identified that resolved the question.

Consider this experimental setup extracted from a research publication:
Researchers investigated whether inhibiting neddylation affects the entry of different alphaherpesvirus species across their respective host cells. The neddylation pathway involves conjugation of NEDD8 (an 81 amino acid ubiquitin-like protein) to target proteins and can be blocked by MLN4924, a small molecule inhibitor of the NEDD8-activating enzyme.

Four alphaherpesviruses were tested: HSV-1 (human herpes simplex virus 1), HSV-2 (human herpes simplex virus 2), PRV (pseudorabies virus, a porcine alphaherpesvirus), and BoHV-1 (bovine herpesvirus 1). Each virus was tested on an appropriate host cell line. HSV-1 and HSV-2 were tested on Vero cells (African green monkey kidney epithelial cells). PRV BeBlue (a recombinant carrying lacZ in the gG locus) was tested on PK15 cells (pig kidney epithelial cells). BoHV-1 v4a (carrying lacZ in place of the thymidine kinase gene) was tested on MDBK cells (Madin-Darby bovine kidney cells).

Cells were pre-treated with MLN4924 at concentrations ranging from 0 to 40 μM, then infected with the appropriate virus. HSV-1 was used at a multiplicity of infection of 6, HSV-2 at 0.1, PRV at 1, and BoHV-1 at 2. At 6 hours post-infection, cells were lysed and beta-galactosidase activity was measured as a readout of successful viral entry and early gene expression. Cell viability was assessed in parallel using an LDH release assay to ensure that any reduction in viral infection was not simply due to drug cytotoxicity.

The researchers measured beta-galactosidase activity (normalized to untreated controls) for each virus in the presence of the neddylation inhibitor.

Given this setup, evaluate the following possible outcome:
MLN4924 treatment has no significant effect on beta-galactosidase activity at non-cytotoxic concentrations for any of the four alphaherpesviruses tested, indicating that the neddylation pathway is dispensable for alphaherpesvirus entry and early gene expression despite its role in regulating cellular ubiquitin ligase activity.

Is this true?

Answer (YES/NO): NO